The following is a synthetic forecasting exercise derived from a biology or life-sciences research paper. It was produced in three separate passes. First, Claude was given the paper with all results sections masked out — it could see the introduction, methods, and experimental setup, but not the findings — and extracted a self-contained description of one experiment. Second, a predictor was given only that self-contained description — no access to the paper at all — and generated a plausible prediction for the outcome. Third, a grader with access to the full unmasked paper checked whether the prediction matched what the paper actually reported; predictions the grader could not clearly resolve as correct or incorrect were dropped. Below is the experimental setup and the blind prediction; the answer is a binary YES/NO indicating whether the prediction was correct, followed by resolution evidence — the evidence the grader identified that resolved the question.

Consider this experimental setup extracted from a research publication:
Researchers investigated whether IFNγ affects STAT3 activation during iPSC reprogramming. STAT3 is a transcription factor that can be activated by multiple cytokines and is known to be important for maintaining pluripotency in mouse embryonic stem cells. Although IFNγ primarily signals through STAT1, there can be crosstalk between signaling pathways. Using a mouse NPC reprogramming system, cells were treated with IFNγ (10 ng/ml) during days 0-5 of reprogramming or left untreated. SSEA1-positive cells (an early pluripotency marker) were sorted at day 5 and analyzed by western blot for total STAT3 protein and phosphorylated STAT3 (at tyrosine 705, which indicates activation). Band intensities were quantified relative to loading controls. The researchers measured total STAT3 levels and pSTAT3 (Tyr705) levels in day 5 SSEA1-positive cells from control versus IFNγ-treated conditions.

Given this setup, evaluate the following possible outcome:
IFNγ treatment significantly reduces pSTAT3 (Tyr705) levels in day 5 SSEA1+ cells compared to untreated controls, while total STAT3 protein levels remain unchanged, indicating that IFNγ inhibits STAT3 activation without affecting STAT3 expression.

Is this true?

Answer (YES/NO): NO